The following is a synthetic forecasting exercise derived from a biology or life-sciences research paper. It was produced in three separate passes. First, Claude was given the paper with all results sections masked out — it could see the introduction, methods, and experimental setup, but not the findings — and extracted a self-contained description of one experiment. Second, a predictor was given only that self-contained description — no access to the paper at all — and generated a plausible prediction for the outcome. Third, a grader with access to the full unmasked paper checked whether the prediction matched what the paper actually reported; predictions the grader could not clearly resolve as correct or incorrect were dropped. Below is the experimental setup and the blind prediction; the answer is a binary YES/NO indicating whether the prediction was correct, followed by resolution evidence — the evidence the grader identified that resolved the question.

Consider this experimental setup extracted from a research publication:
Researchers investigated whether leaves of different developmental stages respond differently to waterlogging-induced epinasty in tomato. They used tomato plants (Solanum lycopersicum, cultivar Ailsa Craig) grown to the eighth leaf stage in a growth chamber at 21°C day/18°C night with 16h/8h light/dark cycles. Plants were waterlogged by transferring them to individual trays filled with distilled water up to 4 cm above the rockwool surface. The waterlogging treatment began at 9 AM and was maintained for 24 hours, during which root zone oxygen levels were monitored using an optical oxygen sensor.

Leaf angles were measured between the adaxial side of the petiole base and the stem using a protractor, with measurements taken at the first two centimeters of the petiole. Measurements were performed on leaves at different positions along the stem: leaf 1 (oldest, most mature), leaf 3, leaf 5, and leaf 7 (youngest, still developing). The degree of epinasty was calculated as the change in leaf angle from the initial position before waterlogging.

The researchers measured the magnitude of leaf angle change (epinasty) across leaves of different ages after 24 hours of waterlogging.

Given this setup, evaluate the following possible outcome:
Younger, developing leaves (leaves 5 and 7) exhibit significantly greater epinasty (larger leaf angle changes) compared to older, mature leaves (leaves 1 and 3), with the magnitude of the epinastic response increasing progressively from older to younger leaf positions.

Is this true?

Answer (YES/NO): NO